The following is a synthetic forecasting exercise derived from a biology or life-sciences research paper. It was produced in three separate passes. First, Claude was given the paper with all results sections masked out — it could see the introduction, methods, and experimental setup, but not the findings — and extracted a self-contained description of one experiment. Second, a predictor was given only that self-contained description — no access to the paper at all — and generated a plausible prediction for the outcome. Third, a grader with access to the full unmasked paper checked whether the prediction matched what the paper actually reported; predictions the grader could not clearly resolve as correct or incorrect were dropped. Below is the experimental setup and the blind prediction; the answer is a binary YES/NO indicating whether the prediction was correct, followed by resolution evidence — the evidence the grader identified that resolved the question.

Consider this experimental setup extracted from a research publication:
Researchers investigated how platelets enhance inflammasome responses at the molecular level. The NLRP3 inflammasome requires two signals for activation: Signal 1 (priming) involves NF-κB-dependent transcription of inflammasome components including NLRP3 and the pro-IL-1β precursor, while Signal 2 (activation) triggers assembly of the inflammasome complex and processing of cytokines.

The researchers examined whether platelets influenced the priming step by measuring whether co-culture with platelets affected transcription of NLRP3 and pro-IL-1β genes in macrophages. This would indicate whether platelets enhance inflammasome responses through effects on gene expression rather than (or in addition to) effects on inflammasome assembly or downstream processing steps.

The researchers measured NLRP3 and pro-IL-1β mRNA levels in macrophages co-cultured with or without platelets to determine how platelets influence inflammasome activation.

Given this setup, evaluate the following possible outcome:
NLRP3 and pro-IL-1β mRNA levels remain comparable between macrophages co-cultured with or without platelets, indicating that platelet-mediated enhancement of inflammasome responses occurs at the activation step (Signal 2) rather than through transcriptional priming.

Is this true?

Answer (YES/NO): NO